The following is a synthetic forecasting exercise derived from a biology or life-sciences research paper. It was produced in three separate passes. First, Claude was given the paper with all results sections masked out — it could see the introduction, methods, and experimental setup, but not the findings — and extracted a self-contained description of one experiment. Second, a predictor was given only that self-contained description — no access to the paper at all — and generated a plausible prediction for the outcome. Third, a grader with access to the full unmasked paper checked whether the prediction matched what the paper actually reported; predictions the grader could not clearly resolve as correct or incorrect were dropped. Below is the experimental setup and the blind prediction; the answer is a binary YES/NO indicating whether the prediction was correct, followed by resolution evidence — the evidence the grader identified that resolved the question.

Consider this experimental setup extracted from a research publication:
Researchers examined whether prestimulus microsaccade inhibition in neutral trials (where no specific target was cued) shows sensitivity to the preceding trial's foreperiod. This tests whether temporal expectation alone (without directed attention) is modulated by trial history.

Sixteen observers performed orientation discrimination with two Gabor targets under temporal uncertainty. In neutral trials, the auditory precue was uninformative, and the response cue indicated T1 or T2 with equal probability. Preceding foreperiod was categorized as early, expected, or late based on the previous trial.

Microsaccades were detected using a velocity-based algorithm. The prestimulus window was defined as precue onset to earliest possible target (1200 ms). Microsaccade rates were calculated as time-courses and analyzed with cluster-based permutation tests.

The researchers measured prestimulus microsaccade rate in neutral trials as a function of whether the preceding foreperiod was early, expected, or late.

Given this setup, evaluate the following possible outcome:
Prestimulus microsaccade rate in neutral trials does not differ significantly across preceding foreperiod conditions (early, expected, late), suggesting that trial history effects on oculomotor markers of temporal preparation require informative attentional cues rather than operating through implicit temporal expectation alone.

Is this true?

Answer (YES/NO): NO